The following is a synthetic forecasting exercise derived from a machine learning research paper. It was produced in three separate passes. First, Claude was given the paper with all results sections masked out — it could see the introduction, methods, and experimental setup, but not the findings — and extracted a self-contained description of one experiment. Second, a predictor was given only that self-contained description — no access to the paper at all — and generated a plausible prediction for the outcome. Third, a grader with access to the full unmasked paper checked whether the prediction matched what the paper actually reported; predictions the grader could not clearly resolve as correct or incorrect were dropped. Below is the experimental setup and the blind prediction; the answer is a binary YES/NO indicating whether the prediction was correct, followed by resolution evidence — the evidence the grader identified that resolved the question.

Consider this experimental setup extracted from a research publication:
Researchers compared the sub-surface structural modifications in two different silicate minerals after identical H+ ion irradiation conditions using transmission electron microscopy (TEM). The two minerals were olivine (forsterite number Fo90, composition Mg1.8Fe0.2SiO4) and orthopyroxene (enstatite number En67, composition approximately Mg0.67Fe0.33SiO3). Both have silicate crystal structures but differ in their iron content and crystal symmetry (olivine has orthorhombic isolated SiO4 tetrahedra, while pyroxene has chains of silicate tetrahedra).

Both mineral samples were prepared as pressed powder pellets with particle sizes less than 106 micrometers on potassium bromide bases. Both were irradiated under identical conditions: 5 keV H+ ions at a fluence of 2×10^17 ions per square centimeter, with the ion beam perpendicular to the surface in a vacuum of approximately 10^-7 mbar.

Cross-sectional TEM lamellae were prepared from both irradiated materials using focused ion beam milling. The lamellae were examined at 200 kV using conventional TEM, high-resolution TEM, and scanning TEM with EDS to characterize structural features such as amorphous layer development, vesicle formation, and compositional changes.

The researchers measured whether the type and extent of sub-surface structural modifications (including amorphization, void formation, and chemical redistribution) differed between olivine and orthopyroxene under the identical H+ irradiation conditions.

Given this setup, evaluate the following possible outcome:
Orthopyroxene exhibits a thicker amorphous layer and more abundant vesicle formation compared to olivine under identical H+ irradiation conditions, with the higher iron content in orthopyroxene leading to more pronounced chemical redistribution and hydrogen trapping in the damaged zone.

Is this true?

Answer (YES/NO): NO